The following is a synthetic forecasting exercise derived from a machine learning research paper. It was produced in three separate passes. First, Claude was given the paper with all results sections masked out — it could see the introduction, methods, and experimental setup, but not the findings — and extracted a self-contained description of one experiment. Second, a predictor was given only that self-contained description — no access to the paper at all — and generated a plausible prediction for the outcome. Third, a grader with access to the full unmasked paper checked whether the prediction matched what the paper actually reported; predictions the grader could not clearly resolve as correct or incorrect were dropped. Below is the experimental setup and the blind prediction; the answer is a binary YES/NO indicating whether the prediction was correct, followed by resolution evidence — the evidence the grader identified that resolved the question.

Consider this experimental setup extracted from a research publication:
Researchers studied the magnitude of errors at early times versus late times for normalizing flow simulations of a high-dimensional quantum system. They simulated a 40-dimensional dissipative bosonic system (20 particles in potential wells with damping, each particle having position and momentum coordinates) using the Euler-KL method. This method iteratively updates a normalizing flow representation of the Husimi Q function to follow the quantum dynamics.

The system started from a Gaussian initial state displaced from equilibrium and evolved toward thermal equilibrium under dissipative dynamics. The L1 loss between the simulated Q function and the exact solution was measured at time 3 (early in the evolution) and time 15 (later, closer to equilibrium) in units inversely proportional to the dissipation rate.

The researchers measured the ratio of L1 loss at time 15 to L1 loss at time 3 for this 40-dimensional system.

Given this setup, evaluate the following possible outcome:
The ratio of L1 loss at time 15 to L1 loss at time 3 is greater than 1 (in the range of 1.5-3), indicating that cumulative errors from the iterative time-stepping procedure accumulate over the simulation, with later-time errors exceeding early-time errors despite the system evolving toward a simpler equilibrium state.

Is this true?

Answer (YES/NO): NO